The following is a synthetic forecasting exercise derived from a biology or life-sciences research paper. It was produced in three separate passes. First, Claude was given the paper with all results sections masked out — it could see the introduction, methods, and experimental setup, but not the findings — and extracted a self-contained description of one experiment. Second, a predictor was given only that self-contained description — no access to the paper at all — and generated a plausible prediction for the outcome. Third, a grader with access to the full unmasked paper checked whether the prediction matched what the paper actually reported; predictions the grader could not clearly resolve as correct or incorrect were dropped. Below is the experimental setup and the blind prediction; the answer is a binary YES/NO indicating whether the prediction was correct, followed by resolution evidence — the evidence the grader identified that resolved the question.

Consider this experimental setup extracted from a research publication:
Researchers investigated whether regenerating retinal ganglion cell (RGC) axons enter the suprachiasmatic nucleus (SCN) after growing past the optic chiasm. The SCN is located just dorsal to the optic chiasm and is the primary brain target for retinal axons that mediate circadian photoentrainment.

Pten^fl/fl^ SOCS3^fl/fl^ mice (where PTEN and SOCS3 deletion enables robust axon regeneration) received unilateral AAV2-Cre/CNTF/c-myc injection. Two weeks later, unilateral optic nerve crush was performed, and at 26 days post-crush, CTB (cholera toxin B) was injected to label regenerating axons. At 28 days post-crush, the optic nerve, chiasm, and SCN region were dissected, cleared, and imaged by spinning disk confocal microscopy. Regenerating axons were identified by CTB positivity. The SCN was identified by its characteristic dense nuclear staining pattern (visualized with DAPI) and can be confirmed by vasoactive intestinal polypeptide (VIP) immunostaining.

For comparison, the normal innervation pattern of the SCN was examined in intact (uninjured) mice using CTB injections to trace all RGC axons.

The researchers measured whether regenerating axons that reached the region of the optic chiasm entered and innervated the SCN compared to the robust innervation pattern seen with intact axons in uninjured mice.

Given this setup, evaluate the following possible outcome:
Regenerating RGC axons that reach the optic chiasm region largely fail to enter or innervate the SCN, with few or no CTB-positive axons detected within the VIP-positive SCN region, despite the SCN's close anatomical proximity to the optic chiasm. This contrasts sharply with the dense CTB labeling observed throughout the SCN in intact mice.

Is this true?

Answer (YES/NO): YES